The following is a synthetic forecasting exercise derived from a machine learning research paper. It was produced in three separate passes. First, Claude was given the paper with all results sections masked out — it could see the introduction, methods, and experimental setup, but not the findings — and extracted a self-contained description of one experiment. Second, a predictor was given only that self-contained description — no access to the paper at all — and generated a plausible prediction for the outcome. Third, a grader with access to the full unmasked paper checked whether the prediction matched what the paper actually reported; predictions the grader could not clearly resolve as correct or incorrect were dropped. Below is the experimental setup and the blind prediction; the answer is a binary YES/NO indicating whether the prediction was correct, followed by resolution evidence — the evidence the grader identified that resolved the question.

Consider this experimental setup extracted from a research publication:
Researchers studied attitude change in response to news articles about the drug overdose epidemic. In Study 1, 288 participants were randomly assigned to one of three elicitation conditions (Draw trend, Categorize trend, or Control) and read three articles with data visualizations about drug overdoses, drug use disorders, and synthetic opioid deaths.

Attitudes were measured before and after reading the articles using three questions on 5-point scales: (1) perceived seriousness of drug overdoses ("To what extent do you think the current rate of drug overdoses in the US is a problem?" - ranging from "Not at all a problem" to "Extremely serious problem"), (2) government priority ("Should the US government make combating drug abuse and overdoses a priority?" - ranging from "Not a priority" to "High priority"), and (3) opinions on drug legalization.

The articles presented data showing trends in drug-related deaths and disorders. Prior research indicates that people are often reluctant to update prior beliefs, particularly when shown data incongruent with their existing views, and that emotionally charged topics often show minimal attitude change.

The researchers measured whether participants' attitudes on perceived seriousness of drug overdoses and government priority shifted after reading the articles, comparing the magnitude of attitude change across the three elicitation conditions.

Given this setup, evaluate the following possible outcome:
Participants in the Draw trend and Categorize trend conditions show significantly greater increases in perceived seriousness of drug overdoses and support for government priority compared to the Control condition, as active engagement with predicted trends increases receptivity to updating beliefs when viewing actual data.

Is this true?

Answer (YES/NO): NO